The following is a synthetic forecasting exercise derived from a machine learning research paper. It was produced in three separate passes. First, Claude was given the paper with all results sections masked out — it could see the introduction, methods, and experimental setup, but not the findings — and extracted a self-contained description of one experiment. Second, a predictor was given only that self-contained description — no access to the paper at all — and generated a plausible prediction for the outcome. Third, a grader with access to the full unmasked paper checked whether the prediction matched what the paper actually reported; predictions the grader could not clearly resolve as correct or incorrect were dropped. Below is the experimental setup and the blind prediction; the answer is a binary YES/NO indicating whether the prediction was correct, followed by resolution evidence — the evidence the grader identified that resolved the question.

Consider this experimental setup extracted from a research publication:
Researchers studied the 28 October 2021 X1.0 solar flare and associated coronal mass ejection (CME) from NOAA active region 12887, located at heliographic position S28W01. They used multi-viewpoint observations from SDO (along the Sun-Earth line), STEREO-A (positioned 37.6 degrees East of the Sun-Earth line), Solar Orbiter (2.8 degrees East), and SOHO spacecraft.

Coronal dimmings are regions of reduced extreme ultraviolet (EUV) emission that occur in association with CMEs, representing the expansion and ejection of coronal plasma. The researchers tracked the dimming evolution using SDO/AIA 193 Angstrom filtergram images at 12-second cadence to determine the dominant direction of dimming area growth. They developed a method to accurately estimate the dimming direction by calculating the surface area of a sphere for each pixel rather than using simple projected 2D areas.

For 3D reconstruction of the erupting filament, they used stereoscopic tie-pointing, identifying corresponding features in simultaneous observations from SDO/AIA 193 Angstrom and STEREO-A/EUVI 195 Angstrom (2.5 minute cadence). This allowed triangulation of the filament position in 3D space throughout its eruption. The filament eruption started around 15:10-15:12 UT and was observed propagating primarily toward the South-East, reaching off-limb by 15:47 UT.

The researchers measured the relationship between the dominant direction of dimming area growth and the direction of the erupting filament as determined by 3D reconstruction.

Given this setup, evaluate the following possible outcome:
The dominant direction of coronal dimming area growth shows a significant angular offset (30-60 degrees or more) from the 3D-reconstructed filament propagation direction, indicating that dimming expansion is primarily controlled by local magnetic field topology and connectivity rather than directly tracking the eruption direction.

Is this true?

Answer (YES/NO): NO